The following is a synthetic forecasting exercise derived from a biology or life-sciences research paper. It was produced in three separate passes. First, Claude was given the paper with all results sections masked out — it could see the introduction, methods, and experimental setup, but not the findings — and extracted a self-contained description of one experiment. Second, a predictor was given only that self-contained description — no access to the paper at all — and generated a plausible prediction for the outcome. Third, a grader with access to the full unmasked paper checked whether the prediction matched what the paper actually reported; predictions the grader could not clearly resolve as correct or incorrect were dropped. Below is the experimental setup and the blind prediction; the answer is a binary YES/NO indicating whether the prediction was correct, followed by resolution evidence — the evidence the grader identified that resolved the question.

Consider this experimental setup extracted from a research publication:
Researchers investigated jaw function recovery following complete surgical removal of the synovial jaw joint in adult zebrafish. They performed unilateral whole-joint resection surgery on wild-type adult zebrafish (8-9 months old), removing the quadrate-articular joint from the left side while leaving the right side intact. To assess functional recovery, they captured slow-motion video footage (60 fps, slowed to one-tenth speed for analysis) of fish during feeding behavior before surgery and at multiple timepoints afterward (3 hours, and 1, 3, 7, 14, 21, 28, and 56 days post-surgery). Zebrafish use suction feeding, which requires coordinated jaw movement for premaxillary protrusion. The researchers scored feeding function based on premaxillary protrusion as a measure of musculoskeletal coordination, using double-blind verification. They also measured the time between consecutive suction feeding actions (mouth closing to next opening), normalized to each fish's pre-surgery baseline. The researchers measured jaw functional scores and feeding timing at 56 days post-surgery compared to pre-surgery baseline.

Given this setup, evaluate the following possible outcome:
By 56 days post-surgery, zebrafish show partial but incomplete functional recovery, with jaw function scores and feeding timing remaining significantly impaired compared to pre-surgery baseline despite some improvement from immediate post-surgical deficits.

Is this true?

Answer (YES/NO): NO